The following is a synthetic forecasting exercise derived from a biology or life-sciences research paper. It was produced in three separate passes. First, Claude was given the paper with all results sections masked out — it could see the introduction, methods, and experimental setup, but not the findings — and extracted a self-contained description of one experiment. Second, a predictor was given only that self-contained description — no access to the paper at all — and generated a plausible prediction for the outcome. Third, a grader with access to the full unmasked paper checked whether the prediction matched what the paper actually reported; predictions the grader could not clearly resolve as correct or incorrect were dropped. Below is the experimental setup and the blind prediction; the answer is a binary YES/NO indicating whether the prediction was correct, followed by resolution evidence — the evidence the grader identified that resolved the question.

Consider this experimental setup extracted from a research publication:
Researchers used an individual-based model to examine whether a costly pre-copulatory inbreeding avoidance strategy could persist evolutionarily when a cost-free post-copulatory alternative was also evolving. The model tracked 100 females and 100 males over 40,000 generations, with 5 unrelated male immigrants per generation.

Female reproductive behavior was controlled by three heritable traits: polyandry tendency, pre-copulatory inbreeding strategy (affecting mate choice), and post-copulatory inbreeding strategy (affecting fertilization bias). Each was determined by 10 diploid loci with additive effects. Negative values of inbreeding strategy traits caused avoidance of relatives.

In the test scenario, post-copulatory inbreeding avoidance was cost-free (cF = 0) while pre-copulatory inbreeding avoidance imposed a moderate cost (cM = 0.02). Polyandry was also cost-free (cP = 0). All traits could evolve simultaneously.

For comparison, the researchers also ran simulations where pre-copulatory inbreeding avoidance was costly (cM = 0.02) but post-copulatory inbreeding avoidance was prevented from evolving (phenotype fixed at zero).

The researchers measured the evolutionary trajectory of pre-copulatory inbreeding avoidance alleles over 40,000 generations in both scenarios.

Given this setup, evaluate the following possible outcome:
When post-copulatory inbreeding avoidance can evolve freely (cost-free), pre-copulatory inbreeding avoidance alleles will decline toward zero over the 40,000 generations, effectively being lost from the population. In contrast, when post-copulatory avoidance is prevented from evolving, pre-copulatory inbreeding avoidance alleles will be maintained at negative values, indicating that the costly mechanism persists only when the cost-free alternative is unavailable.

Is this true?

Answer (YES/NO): YES